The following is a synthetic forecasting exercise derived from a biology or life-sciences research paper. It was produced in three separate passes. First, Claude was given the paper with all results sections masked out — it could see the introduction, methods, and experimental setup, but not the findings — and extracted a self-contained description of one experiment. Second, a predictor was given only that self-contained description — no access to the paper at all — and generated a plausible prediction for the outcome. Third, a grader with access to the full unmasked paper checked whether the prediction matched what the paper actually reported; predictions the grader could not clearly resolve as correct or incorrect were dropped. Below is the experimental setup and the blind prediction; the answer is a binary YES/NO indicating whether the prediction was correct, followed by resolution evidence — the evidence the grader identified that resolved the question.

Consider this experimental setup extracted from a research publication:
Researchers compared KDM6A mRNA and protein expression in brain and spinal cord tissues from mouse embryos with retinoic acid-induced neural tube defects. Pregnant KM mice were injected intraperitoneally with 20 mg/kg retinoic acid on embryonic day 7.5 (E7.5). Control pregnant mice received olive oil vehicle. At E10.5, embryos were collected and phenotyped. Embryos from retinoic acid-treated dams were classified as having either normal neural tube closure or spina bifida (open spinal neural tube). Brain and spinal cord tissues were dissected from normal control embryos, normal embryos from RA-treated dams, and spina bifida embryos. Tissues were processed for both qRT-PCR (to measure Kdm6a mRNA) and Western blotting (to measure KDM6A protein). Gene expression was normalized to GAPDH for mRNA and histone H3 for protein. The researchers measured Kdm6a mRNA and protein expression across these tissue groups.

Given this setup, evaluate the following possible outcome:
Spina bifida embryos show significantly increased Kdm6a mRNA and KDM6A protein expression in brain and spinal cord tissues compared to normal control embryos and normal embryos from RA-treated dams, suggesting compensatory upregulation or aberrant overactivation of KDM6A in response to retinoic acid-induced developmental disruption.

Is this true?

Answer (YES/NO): NO